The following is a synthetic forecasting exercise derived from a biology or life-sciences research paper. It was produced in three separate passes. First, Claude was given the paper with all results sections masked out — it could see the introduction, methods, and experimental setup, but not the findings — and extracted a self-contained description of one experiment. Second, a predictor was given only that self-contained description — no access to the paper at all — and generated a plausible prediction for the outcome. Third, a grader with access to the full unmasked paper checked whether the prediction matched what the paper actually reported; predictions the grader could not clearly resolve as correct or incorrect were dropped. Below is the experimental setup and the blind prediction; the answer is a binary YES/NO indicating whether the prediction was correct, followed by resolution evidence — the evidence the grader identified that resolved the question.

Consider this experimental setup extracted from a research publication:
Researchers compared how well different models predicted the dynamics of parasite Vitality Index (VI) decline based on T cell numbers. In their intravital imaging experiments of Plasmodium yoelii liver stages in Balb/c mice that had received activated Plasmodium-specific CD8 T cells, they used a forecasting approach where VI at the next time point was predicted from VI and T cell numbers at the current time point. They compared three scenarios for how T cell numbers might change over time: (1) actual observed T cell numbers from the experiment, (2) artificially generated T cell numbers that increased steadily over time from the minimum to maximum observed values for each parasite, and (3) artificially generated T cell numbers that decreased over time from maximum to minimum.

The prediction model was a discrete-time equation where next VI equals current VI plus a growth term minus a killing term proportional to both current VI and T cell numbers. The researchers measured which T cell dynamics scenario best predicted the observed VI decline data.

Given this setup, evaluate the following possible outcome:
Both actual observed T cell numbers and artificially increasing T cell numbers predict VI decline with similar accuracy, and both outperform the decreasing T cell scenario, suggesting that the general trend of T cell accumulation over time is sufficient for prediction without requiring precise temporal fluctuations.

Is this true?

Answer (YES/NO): NO